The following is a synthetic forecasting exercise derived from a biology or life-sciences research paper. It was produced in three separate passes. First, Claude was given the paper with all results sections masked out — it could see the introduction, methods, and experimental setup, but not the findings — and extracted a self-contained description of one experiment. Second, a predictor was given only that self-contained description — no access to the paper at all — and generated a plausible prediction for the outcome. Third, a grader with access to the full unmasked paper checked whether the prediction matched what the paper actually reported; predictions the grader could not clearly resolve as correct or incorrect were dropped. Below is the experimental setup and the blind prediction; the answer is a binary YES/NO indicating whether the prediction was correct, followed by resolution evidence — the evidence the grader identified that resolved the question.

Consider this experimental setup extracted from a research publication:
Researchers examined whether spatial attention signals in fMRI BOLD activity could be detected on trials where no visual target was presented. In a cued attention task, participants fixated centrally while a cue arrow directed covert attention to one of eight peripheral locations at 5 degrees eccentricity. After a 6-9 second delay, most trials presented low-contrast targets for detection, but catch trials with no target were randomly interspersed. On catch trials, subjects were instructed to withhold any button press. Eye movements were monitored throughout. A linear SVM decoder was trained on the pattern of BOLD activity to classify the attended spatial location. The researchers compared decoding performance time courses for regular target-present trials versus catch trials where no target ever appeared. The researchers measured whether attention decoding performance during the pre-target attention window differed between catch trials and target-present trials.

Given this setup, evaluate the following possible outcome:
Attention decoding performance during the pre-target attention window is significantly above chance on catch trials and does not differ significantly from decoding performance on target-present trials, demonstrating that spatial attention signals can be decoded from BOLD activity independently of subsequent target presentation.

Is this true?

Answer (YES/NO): YES